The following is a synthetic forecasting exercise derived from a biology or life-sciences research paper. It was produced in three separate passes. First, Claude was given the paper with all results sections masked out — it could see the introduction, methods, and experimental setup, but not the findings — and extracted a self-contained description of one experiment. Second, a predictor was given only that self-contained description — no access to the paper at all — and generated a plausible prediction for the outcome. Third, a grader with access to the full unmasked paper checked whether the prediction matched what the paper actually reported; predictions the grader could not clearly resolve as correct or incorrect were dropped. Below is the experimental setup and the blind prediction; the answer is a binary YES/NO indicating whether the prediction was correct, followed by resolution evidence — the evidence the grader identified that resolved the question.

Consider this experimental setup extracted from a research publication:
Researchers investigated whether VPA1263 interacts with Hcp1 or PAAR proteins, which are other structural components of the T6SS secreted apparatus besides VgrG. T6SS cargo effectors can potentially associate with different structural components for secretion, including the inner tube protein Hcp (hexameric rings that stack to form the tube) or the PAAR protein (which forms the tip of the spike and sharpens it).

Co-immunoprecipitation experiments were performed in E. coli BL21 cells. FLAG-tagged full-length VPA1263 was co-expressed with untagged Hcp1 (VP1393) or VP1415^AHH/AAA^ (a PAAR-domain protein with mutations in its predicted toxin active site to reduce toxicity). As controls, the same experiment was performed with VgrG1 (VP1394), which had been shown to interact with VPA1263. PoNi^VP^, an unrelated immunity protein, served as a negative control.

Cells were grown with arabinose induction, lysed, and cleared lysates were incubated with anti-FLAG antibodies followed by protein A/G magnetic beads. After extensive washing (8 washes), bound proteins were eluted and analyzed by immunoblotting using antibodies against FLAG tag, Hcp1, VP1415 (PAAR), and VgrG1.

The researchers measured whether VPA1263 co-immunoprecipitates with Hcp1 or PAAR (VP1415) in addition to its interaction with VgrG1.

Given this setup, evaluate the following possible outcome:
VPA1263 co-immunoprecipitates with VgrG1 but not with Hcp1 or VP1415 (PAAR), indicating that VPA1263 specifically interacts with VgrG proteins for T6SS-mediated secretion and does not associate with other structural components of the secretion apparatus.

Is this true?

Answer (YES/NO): YES